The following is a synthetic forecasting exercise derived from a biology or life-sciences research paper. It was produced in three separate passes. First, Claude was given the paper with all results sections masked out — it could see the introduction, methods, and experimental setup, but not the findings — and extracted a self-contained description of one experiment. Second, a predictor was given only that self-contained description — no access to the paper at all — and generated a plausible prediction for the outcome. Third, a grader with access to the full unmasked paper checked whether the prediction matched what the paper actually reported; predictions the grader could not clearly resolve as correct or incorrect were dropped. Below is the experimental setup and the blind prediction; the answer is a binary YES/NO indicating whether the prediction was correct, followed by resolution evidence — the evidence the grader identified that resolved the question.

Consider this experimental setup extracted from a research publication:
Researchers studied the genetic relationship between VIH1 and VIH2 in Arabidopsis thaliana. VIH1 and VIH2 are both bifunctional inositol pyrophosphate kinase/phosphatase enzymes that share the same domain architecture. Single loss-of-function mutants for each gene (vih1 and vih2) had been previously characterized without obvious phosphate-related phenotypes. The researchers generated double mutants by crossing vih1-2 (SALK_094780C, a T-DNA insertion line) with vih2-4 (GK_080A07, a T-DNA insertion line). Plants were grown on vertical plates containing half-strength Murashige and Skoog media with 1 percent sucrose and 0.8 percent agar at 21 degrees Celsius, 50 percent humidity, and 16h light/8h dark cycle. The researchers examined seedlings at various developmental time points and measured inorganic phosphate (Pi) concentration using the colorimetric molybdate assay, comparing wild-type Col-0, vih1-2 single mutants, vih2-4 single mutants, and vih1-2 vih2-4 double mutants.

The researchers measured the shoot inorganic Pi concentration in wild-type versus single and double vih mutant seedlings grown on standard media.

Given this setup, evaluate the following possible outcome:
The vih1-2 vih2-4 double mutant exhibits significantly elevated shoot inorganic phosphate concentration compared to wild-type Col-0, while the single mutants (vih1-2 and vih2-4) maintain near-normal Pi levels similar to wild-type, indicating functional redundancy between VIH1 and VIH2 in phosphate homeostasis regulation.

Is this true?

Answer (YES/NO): YES